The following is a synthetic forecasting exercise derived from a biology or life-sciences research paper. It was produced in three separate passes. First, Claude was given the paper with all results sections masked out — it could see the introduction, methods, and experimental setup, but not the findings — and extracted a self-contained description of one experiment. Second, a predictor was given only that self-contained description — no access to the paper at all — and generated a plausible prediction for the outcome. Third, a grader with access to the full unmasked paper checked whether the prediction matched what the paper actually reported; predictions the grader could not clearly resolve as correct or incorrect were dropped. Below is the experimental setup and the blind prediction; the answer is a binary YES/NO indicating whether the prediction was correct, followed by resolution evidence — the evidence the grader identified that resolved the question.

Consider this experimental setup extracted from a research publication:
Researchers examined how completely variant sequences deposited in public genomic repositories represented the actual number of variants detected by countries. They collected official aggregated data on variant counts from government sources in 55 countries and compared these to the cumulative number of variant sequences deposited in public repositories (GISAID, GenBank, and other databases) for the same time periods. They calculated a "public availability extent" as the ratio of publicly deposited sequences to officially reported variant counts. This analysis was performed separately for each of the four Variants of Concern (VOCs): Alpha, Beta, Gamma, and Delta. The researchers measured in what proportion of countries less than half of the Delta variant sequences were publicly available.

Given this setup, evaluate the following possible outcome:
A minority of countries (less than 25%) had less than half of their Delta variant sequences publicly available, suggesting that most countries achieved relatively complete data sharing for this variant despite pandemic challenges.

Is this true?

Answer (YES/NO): NO